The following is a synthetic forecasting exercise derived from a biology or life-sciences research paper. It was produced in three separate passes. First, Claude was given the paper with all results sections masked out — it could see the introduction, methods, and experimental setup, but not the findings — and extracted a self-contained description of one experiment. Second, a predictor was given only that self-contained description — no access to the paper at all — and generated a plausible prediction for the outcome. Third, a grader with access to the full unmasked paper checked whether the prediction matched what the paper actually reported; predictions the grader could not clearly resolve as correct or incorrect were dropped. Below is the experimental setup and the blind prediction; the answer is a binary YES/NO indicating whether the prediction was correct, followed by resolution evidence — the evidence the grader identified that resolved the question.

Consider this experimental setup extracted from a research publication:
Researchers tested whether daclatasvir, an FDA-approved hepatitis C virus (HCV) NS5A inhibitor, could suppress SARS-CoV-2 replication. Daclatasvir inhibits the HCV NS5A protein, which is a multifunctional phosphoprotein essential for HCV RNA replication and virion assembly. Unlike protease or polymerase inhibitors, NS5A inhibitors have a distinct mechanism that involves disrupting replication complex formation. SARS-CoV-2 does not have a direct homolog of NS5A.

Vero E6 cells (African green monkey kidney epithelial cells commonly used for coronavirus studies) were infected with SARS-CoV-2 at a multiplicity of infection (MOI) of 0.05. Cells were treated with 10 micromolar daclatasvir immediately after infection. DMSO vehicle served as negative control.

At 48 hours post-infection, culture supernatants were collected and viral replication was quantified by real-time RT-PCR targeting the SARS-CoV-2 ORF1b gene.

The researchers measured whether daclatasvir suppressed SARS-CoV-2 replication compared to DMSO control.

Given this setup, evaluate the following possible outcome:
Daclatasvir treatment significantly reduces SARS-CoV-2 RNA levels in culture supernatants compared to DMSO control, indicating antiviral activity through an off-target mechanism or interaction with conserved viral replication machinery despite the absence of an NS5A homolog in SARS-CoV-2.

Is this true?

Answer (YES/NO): NO